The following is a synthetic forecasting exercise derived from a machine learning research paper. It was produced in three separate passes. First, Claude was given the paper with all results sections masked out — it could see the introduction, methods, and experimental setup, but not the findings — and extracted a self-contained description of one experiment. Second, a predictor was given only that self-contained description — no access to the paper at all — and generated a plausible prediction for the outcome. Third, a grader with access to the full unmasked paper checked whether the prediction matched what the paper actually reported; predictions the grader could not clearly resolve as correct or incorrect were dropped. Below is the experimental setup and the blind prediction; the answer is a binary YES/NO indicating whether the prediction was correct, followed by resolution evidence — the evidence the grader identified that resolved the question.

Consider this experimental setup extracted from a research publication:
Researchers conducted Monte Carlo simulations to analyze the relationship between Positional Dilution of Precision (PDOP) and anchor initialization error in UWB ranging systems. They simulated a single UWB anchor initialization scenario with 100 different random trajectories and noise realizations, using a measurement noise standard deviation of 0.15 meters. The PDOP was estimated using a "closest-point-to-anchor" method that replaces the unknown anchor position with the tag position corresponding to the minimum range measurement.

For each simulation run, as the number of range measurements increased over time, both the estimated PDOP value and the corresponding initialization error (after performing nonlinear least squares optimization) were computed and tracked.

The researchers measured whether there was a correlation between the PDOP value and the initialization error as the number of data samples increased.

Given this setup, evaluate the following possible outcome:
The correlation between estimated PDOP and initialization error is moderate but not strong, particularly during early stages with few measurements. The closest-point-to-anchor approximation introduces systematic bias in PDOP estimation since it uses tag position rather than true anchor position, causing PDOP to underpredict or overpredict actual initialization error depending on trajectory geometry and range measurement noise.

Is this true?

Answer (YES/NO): NO